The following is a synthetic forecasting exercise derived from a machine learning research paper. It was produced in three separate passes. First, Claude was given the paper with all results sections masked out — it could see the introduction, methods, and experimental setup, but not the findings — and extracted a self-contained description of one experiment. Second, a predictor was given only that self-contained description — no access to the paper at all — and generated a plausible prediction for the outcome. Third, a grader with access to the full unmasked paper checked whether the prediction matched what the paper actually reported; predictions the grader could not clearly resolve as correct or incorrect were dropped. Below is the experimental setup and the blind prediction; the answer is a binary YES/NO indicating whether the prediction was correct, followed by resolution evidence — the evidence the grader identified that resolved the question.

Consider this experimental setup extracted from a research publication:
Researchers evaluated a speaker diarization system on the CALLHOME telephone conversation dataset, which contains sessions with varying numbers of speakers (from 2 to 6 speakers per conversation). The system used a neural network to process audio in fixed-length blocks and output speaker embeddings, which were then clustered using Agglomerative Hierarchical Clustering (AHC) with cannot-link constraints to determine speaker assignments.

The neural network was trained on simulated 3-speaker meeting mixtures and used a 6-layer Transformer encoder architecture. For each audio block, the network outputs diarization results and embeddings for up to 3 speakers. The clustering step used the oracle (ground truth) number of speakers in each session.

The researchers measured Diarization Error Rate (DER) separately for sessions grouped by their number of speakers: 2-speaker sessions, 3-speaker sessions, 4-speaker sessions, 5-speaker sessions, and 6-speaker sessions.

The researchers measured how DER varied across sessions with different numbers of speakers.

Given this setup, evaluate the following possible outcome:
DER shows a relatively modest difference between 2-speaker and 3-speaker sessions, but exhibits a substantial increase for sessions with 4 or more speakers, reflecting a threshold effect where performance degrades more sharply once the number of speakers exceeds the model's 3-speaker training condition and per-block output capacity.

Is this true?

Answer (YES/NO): NO